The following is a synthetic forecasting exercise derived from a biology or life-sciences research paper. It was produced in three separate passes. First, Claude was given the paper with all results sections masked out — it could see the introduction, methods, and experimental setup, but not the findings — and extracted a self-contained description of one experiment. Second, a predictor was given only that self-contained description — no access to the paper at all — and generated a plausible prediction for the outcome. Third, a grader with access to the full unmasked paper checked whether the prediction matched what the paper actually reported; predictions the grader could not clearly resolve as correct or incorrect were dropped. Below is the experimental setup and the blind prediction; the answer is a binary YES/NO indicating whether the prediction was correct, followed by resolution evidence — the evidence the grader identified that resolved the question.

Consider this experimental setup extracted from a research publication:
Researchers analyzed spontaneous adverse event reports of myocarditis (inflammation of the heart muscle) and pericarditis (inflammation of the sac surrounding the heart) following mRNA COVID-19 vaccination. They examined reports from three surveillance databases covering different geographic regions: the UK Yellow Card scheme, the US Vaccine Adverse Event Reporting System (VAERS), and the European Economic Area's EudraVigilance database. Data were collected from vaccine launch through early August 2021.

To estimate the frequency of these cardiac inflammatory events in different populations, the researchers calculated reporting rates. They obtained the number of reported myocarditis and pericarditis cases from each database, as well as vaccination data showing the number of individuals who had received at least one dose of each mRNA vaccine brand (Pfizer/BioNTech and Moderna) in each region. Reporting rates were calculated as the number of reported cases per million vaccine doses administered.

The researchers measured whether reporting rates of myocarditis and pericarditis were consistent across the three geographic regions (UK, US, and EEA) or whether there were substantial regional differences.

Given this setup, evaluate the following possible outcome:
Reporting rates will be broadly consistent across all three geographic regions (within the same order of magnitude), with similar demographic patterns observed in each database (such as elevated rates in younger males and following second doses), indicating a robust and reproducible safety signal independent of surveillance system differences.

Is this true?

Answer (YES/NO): YES